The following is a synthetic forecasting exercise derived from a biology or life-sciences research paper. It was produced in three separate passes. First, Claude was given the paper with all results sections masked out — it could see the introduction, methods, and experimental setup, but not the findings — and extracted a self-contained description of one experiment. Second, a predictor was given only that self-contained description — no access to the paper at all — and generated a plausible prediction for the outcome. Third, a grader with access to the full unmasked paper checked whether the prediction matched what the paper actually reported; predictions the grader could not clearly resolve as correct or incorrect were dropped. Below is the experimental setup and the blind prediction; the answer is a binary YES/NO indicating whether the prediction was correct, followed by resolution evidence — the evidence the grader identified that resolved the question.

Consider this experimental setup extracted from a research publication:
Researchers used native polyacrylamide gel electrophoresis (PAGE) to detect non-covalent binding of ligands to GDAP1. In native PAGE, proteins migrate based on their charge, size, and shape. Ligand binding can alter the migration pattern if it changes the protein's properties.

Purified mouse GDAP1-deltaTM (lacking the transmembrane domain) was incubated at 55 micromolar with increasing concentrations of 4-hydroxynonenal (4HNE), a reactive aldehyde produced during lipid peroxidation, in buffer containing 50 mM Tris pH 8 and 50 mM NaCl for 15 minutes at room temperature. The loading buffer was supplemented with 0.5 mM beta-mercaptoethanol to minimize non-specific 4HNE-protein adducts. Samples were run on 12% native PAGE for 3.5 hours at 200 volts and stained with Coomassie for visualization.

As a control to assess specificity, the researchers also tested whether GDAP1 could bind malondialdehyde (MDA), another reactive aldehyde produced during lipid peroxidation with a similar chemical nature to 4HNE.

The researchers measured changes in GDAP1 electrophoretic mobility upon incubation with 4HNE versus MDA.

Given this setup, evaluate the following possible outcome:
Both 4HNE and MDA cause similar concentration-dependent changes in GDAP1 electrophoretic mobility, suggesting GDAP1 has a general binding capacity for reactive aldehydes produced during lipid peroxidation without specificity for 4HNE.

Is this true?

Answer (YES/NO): NO